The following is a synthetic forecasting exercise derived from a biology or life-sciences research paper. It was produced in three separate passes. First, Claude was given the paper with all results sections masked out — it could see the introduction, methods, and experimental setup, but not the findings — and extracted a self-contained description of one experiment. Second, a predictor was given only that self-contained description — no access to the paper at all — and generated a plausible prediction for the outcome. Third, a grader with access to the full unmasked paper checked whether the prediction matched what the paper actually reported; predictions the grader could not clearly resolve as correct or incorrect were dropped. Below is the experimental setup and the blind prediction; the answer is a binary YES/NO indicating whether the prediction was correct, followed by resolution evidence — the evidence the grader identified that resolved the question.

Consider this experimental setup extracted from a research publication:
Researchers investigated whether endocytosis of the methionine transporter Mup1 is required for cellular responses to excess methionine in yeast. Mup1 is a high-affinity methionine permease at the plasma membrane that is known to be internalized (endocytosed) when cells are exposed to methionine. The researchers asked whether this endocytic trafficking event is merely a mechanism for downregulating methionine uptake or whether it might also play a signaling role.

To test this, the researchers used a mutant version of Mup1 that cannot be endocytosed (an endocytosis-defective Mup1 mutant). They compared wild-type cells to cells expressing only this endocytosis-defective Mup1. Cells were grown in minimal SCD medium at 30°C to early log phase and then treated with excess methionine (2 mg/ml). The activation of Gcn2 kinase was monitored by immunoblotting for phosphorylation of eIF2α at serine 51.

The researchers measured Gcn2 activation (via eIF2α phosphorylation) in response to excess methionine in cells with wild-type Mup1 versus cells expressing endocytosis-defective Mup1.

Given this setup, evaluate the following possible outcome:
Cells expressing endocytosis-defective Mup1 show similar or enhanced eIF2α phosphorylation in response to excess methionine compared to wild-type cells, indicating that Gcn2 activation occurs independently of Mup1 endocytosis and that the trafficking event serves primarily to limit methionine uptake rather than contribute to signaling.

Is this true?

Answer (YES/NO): NO